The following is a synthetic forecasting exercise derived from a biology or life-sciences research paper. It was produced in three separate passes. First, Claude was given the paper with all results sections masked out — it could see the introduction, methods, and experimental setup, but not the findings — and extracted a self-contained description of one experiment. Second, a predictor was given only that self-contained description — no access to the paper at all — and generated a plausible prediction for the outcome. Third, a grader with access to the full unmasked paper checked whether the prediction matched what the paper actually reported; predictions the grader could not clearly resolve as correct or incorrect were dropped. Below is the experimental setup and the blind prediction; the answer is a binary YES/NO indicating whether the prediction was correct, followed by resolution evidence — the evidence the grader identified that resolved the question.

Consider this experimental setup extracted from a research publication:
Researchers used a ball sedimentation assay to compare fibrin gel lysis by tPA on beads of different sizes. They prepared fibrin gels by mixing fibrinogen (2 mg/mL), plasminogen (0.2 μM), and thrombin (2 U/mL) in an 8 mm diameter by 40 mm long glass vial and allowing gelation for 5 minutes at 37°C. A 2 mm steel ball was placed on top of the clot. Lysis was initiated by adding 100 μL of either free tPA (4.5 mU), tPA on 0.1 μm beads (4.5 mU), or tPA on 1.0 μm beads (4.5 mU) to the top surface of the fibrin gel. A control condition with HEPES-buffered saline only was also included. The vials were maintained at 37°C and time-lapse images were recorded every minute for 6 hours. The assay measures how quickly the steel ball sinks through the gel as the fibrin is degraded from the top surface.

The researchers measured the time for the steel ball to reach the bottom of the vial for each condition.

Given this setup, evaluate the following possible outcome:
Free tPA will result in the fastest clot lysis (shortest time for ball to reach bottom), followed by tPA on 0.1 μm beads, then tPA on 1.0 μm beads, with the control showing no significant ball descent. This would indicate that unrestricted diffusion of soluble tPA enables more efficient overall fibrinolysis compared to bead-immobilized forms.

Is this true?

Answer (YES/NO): NO